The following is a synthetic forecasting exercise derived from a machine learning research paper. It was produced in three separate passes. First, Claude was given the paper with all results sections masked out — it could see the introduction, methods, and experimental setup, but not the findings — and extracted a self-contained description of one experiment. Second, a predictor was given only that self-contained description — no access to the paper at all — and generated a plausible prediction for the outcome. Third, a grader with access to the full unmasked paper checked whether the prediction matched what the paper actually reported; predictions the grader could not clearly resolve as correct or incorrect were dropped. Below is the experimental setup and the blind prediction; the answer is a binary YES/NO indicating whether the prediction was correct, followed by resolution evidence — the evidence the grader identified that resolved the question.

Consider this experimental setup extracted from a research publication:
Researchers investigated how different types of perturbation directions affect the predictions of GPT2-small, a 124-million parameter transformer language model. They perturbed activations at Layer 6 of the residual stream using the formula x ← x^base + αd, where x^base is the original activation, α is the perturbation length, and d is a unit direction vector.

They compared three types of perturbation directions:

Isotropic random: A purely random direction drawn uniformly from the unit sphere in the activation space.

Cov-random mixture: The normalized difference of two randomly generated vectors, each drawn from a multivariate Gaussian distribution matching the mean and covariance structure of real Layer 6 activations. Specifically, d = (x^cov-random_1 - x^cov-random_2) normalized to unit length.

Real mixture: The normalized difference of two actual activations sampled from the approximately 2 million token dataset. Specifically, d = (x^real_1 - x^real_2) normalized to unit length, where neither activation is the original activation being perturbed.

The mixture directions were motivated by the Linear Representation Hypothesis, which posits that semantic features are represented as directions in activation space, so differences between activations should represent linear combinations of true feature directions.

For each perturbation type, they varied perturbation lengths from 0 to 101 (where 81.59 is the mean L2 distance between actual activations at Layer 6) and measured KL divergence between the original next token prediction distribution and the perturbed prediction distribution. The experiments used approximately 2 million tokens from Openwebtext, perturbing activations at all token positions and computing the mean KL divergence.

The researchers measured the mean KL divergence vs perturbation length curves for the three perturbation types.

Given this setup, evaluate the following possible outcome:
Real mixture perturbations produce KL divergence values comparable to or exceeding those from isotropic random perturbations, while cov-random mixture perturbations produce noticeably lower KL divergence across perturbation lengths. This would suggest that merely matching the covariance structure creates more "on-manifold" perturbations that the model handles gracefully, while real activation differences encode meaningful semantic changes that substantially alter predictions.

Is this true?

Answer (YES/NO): NO